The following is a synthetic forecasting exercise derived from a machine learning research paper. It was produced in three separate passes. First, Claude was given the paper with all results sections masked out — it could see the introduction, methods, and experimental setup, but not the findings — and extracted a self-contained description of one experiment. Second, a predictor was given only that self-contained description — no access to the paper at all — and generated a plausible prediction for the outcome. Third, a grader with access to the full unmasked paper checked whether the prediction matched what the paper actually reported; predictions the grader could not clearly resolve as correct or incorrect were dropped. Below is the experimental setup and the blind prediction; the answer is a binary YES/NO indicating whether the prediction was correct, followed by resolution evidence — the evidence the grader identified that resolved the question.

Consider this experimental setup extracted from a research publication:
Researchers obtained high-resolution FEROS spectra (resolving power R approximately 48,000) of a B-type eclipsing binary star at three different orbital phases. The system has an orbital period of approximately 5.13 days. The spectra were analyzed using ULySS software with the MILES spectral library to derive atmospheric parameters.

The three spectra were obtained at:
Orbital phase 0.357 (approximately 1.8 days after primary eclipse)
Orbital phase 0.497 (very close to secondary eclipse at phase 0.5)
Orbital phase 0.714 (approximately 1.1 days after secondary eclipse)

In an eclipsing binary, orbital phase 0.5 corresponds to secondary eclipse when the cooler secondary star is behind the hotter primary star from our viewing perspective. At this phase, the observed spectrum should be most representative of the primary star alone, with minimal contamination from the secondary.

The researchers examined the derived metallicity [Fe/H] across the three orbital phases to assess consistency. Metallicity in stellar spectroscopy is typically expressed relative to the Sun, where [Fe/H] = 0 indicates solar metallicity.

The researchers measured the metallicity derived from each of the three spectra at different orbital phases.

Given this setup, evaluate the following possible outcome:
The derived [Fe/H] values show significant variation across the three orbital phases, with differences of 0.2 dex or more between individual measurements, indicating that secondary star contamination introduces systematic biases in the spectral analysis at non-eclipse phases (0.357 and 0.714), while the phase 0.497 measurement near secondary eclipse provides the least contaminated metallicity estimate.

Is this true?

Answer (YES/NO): NO